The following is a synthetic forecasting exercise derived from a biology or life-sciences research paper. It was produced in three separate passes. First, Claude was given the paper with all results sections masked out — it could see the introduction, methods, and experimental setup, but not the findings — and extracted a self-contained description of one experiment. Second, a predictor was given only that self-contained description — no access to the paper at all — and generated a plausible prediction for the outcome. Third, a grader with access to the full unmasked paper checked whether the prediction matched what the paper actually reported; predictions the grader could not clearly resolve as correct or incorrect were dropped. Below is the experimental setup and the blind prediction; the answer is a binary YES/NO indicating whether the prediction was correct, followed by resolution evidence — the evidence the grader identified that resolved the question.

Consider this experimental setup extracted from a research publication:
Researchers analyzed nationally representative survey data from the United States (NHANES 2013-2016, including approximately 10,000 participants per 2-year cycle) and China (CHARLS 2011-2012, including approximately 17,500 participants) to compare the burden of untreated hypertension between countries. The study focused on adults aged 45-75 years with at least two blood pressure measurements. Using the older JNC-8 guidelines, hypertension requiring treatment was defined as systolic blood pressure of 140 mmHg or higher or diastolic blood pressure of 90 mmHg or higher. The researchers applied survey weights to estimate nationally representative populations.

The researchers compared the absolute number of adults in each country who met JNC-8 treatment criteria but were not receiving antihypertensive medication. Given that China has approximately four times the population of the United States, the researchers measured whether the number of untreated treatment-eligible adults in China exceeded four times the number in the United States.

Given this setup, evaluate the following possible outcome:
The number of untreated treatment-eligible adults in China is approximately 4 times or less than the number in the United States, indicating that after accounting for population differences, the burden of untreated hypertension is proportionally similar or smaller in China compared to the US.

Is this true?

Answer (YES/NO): NO